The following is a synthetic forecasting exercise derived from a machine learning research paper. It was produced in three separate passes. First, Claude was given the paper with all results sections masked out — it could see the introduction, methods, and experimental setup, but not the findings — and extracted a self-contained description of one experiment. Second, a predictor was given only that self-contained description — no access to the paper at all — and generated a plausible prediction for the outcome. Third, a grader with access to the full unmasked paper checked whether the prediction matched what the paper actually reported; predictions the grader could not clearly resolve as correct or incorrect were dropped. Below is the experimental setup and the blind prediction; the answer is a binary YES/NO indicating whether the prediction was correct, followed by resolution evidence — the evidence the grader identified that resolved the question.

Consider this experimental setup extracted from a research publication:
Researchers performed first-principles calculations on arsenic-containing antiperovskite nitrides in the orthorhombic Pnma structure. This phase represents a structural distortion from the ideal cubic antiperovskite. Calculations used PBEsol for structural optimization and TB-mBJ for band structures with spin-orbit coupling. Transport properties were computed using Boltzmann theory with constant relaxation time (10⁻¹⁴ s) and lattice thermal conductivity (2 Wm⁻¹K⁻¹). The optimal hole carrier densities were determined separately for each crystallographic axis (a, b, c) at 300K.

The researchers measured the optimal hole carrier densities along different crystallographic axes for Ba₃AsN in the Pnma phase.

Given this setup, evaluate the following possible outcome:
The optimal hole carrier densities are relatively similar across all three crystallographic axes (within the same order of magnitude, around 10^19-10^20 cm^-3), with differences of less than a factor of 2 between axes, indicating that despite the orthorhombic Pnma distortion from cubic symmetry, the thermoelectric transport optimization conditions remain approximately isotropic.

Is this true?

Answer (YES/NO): NO